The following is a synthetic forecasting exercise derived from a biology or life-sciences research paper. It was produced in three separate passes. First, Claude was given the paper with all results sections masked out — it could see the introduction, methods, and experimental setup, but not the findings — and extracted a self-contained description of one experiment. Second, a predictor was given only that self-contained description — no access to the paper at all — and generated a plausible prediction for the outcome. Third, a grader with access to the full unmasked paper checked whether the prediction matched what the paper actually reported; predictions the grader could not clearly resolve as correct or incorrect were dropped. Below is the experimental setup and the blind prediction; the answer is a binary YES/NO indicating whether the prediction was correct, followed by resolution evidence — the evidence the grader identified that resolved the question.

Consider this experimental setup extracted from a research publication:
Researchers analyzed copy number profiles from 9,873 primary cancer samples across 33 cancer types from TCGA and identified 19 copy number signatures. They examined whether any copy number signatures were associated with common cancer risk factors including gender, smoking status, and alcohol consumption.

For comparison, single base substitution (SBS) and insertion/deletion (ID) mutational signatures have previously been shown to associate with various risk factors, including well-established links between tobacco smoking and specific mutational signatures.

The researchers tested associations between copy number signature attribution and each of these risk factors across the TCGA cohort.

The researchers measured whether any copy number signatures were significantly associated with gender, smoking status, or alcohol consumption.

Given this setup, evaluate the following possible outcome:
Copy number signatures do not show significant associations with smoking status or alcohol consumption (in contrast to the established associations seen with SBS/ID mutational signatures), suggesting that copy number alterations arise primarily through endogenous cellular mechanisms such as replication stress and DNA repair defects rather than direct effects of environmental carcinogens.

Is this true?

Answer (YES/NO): YES